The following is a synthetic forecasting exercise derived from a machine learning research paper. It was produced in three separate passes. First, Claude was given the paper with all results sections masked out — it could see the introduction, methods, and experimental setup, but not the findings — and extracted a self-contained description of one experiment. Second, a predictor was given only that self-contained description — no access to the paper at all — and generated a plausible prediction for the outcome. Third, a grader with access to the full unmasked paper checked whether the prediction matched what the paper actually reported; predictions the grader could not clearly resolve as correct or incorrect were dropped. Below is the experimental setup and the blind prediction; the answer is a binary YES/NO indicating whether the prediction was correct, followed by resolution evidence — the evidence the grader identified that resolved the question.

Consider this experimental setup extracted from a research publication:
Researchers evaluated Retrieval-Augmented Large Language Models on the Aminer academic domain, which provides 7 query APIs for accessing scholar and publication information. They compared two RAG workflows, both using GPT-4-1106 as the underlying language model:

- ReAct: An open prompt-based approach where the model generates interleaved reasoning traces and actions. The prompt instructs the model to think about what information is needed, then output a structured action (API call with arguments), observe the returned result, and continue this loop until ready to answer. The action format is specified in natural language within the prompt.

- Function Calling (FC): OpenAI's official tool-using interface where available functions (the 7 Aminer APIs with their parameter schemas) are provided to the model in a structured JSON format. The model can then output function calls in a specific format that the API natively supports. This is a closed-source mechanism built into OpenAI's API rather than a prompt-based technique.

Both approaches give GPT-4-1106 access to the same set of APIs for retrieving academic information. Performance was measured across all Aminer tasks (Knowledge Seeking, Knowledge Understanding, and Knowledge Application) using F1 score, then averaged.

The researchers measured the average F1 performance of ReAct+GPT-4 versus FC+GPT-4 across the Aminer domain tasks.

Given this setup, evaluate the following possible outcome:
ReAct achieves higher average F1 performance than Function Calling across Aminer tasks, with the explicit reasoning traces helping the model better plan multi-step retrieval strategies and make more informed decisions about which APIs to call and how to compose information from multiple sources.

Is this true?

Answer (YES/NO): YES